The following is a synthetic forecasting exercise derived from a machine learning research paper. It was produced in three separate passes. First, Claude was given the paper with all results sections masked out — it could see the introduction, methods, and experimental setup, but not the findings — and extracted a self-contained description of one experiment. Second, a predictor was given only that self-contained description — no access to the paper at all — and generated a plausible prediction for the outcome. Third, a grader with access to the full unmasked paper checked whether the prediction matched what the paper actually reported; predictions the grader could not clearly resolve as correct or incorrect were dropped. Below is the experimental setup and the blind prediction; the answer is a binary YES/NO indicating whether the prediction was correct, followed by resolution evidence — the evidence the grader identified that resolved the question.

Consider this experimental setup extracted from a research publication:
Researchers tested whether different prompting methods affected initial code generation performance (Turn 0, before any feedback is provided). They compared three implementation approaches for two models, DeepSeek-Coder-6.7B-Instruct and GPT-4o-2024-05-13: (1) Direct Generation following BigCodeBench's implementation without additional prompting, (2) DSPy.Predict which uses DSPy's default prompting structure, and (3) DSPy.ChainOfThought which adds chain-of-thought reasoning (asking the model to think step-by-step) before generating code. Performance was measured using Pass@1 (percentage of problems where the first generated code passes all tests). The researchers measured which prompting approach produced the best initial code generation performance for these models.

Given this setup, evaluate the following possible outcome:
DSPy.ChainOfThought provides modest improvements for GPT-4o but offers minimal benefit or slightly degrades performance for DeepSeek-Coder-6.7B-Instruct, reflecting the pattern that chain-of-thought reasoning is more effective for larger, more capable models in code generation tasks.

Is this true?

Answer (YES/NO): NO